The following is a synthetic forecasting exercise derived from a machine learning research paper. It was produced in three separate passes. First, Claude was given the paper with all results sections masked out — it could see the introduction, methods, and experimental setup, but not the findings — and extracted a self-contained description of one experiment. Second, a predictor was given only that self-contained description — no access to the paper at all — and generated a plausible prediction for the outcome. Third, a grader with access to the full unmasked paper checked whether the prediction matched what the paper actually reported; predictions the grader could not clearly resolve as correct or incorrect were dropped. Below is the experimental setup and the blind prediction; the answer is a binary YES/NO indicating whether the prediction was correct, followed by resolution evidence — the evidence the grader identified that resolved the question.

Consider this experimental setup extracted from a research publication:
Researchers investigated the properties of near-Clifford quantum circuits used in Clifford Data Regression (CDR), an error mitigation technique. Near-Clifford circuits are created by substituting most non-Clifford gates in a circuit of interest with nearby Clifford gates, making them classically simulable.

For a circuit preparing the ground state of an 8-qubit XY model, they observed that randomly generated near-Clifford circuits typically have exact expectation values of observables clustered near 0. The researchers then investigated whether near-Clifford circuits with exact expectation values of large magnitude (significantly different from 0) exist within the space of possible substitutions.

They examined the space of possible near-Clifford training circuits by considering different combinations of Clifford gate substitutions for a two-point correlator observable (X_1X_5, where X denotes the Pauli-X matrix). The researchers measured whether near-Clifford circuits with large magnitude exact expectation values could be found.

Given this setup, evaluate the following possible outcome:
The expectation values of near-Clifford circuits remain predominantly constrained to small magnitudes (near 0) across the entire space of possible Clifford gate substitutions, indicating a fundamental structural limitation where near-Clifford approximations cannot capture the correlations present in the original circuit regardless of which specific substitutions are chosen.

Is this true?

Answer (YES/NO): NO